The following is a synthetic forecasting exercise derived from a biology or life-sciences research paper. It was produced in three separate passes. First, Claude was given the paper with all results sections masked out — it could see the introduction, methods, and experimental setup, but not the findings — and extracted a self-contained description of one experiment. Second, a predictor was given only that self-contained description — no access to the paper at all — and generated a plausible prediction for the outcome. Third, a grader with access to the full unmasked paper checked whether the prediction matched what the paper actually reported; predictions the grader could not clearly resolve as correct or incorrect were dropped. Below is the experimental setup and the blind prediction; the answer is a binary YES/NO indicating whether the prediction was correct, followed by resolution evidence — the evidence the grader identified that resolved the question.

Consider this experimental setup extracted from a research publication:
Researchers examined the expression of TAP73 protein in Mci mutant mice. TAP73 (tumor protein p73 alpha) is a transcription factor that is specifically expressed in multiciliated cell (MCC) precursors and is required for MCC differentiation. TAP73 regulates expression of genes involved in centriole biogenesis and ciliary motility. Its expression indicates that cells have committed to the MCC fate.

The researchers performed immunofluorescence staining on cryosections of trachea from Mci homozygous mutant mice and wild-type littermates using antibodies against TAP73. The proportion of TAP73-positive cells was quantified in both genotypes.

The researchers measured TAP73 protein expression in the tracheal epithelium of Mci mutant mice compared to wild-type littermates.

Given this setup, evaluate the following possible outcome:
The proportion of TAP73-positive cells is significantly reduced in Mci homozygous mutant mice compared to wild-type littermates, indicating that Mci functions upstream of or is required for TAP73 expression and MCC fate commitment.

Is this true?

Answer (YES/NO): NO